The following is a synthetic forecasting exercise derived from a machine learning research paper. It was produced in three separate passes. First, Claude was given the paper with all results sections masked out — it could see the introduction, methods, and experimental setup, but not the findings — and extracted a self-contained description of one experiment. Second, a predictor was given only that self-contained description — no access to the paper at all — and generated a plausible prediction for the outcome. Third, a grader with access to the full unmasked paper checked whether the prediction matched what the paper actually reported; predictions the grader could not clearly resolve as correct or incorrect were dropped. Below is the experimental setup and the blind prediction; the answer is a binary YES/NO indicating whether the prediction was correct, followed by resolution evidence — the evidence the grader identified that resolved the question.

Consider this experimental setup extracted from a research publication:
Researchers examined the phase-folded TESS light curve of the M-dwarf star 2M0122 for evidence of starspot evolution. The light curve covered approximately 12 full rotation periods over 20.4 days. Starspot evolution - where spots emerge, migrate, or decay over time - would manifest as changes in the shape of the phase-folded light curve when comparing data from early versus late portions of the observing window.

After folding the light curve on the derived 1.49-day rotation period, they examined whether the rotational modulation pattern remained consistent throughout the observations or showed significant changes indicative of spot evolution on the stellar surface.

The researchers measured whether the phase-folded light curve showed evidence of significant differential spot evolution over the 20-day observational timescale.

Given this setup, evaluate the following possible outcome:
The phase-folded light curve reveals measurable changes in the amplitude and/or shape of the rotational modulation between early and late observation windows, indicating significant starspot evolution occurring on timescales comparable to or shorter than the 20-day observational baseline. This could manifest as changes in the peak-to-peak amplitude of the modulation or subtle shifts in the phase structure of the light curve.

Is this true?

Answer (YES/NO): NO